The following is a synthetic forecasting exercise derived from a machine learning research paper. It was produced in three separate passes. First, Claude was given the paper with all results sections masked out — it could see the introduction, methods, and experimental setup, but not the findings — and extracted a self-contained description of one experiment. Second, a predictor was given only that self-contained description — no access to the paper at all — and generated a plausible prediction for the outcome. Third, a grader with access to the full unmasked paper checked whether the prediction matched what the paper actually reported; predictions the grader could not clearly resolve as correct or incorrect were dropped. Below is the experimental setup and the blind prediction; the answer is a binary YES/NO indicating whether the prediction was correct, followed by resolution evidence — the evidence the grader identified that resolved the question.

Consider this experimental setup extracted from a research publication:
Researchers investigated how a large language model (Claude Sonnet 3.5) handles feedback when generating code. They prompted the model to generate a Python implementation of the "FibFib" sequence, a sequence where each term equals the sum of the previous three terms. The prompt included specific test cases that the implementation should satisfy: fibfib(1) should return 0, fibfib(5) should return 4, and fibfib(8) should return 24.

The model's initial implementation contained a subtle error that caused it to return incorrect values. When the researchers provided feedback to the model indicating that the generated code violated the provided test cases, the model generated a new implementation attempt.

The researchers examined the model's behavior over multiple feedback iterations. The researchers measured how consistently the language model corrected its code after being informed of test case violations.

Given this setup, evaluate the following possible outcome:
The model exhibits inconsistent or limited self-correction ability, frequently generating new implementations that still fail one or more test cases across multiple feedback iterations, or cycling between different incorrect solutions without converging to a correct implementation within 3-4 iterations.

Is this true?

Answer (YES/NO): NO